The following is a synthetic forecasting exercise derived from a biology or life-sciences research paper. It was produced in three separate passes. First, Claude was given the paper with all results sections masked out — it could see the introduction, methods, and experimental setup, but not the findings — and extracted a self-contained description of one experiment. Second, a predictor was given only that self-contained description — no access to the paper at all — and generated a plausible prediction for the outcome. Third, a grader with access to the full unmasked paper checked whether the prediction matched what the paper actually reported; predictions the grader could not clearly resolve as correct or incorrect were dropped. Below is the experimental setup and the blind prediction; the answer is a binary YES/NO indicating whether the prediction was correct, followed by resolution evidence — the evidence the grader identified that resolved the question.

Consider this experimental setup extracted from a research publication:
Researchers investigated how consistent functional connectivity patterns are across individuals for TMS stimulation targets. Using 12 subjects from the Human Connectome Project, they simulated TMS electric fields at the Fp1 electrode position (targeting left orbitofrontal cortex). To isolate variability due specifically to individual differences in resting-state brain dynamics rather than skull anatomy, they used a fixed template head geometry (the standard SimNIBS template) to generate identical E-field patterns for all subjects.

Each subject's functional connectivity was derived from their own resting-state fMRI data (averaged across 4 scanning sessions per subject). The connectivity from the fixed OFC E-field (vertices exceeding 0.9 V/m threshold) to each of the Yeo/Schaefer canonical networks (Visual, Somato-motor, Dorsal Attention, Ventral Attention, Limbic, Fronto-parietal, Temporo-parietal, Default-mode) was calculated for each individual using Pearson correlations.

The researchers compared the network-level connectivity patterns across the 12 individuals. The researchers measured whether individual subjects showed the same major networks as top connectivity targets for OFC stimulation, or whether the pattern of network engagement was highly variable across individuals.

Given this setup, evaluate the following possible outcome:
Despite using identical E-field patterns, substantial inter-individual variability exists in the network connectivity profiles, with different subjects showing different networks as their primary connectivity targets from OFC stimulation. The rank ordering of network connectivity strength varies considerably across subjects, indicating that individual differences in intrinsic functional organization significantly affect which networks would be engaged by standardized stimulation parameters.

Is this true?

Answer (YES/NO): NO